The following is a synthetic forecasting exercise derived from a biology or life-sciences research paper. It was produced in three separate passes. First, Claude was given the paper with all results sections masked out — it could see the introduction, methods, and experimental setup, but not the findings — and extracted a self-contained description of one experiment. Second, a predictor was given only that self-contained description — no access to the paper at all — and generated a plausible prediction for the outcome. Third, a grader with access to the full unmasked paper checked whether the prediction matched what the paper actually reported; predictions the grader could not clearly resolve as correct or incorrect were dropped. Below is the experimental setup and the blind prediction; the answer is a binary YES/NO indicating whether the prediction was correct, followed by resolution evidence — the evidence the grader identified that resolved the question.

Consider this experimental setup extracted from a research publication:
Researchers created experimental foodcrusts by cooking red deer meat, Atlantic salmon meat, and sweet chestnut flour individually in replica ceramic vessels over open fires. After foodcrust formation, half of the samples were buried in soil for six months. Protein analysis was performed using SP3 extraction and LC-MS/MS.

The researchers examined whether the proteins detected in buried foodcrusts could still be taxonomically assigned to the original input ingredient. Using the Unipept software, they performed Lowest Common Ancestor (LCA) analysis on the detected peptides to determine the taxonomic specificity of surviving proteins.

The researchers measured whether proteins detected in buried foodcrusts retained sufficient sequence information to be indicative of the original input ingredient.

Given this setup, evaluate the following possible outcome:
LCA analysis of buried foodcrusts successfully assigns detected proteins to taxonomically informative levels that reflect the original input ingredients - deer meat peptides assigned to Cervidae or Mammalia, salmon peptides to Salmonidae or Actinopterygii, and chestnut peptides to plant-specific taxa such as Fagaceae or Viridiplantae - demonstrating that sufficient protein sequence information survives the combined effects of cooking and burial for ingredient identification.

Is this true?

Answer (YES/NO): YES